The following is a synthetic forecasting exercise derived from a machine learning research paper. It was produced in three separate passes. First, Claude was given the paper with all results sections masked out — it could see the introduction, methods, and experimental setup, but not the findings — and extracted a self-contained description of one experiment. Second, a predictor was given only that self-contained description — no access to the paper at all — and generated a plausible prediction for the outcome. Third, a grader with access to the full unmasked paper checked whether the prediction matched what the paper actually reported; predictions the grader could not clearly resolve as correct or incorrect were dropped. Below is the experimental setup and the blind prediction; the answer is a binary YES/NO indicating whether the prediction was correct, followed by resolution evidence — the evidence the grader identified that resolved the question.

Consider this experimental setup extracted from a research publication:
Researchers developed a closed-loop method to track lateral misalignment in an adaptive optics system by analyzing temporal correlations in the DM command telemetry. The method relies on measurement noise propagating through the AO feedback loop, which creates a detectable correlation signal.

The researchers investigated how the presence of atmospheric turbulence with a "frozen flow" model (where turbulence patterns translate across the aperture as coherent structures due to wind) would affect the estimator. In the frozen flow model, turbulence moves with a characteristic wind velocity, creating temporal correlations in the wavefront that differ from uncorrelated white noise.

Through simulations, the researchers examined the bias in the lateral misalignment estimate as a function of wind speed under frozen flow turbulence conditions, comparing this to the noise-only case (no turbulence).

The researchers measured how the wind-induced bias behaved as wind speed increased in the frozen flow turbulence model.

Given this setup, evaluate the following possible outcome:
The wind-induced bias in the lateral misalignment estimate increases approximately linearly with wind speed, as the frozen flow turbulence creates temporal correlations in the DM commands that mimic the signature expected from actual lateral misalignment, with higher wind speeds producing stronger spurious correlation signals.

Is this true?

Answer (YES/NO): NO